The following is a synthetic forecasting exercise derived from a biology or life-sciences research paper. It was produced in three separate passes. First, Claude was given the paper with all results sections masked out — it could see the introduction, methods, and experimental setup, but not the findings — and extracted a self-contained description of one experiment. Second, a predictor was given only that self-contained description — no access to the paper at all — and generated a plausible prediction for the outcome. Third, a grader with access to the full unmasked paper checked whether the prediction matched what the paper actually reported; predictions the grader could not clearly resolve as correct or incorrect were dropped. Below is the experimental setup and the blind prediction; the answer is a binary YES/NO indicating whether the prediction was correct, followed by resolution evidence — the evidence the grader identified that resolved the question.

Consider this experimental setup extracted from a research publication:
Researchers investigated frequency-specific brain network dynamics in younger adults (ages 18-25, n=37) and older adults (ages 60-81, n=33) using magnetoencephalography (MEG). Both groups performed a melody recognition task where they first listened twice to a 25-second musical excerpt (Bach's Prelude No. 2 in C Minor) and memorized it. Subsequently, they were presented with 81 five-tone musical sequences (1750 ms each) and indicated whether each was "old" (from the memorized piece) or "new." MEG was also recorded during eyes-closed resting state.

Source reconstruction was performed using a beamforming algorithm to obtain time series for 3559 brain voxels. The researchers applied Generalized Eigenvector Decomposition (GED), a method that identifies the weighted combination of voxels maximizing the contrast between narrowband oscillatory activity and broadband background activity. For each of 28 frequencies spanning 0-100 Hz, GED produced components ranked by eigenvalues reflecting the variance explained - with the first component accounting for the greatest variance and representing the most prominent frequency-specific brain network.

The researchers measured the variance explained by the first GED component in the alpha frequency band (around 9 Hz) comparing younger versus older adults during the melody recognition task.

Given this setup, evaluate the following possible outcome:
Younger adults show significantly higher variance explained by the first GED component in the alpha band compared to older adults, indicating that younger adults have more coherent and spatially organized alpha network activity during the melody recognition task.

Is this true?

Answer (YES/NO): NO